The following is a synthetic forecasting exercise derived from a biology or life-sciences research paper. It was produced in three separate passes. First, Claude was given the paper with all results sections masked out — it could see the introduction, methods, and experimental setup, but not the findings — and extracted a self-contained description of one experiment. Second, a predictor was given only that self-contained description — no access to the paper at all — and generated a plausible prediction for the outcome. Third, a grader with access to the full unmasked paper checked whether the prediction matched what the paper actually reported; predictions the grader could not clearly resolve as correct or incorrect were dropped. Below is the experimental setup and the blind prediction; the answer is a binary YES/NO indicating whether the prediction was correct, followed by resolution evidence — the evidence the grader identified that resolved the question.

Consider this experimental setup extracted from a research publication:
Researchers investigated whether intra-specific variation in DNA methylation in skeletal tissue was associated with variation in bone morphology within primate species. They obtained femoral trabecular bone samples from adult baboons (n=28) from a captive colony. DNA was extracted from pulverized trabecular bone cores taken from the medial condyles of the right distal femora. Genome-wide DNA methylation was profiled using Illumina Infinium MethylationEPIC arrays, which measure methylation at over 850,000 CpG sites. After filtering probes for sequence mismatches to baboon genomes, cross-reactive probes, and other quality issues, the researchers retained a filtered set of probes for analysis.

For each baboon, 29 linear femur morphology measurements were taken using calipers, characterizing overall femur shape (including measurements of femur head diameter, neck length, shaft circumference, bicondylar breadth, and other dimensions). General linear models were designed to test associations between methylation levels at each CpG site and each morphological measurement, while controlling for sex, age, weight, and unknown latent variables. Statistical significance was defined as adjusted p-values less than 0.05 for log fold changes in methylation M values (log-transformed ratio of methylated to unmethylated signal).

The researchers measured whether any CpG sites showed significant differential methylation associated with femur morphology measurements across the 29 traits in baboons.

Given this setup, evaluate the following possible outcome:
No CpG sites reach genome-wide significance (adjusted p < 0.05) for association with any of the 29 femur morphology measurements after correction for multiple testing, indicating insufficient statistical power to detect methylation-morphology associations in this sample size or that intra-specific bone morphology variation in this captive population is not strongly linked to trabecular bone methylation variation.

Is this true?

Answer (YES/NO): NO